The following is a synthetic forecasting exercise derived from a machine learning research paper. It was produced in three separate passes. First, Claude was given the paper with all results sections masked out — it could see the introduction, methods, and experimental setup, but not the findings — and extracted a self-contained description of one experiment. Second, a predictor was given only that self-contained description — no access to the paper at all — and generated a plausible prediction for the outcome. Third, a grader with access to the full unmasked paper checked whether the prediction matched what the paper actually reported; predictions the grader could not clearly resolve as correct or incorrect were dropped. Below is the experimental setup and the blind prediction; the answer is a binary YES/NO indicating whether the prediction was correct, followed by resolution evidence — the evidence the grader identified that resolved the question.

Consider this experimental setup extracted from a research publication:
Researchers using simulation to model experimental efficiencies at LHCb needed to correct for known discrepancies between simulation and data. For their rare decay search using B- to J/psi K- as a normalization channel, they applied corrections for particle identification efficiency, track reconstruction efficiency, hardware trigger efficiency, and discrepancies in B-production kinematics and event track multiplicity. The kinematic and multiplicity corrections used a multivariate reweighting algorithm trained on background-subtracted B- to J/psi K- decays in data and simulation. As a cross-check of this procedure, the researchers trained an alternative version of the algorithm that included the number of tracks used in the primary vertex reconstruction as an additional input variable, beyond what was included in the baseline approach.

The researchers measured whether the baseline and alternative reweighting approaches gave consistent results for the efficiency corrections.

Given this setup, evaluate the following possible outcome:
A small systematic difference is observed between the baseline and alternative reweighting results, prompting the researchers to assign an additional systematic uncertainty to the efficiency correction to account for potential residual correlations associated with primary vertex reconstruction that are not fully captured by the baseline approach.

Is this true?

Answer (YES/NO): NO